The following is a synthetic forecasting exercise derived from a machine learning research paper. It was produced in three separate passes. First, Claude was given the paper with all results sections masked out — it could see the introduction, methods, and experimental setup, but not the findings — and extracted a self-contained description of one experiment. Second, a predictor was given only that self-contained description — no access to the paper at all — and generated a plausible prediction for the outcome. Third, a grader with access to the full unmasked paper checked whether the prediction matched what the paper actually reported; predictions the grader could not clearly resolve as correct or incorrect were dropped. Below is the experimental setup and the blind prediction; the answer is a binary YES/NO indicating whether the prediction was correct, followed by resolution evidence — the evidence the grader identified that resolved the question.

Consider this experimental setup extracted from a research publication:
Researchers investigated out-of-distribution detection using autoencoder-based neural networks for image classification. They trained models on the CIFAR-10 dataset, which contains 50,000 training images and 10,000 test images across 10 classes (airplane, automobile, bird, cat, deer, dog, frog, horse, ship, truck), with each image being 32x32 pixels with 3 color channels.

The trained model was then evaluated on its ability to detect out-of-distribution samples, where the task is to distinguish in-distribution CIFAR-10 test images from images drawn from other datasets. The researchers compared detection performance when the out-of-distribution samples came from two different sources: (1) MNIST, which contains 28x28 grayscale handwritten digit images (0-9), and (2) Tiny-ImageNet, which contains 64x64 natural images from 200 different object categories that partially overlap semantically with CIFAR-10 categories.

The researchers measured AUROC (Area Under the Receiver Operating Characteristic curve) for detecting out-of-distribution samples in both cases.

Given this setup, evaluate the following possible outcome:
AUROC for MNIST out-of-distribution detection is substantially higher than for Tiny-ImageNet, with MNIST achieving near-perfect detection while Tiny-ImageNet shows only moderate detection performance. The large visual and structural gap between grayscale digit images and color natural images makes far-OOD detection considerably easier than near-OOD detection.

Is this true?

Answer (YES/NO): YES